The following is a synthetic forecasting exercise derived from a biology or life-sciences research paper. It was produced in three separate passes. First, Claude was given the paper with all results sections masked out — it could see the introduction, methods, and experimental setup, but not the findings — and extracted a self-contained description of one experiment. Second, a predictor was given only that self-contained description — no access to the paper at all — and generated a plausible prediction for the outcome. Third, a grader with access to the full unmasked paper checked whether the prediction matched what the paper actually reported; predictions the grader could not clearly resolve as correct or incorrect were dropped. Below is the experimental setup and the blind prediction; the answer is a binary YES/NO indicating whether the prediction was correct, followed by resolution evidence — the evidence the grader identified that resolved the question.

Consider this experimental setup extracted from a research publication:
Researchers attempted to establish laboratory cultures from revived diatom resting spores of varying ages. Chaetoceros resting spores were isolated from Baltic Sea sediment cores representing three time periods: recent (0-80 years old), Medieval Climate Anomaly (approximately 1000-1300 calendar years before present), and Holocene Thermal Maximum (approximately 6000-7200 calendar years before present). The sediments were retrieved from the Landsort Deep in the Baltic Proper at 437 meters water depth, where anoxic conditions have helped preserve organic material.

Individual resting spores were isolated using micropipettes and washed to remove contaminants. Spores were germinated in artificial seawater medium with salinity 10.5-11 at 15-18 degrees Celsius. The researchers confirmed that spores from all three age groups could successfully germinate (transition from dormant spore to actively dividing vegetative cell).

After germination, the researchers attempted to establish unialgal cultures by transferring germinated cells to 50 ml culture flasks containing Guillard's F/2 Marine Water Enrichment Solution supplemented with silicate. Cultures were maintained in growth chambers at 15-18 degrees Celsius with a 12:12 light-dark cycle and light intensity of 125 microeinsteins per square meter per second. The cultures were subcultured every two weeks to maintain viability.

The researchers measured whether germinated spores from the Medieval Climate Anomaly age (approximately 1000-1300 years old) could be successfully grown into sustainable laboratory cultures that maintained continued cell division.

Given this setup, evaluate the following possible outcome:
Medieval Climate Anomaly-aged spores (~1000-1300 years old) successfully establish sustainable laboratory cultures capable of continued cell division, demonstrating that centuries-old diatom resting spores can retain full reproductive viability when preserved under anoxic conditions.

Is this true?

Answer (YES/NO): NO